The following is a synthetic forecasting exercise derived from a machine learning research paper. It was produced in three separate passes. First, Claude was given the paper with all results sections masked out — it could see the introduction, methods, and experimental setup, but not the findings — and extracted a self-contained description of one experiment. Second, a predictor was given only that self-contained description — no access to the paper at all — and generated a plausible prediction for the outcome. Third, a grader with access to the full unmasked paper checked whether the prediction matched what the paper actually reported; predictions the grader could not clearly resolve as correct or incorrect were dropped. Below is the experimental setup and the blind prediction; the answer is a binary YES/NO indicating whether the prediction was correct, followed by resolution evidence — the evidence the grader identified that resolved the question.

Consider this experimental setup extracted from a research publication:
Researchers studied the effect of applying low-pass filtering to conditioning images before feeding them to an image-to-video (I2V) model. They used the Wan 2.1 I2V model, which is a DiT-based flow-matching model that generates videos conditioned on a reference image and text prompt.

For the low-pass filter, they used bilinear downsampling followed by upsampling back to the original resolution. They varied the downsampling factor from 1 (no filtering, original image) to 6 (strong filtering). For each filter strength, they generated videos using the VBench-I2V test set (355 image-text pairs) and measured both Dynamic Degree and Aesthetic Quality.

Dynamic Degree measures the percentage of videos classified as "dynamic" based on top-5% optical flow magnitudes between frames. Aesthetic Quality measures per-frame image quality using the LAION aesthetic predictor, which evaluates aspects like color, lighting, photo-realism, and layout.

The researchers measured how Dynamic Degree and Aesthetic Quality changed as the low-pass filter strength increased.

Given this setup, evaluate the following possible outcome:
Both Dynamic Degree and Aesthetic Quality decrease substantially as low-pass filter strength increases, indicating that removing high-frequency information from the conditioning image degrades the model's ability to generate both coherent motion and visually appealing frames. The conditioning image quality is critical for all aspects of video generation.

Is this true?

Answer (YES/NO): NO